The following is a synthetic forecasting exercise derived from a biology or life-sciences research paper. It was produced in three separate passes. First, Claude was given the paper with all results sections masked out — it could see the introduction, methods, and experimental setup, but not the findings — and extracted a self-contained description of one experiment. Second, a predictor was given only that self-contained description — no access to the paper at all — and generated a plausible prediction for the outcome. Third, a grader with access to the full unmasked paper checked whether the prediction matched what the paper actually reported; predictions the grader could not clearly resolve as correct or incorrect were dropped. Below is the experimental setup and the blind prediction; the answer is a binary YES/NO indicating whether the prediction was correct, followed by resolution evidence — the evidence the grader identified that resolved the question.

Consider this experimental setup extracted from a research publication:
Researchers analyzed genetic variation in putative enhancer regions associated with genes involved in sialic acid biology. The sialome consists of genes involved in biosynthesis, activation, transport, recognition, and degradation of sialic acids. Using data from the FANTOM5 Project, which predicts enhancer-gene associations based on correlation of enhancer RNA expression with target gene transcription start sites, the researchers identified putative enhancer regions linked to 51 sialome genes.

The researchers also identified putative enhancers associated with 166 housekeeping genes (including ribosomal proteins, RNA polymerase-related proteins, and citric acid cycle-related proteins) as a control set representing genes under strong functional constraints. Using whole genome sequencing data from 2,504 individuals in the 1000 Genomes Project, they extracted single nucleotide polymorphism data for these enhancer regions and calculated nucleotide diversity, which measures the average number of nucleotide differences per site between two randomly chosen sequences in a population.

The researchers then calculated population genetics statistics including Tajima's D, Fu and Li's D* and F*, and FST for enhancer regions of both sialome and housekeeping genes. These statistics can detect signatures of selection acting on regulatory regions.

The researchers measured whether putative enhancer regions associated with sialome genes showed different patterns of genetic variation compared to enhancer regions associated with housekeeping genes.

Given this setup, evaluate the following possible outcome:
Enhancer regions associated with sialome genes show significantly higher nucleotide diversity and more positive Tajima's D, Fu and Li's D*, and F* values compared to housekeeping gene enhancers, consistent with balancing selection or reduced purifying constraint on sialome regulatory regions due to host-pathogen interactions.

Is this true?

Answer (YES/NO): NO